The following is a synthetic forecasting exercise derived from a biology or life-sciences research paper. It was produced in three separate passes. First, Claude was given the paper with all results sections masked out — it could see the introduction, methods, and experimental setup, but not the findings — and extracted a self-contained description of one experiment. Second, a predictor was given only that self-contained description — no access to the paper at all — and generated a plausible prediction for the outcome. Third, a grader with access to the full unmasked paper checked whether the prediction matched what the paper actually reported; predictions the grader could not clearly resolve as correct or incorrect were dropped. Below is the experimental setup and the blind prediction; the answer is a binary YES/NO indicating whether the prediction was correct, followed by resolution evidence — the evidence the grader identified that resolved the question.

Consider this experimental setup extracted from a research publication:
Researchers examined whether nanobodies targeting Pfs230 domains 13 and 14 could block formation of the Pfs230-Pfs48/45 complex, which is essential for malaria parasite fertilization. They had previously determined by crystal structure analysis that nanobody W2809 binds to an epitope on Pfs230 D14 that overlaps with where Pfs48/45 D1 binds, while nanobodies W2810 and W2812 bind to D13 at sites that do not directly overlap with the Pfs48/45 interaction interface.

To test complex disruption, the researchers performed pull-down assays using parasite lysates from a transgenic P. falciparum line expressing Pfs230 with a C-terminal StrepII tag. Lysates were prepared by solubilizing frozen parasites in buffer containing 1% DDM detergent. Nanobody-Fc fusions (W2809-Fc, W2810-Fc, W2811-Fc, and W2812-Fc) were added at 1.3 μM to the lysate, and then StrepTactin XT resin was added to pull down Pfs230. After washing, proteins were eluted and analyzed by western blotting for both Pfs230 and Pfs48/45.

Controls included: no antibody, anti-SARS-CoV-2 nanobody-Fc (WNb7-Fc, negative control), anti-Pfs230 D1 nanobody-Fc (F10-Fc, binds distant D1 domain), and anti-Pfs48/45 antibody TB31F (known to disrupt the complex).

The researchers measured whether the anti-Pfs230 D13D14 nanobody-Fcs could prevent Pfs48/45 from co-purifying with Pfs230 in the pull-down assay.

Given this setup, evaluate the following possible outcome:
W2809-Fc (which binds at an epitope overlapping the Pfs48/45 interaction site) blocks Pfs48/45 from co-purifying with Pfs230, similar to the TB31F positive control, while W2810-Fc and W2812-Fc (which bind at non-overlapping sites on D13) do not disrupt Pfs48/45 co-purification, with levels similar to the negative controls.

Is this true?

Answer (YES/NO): NO